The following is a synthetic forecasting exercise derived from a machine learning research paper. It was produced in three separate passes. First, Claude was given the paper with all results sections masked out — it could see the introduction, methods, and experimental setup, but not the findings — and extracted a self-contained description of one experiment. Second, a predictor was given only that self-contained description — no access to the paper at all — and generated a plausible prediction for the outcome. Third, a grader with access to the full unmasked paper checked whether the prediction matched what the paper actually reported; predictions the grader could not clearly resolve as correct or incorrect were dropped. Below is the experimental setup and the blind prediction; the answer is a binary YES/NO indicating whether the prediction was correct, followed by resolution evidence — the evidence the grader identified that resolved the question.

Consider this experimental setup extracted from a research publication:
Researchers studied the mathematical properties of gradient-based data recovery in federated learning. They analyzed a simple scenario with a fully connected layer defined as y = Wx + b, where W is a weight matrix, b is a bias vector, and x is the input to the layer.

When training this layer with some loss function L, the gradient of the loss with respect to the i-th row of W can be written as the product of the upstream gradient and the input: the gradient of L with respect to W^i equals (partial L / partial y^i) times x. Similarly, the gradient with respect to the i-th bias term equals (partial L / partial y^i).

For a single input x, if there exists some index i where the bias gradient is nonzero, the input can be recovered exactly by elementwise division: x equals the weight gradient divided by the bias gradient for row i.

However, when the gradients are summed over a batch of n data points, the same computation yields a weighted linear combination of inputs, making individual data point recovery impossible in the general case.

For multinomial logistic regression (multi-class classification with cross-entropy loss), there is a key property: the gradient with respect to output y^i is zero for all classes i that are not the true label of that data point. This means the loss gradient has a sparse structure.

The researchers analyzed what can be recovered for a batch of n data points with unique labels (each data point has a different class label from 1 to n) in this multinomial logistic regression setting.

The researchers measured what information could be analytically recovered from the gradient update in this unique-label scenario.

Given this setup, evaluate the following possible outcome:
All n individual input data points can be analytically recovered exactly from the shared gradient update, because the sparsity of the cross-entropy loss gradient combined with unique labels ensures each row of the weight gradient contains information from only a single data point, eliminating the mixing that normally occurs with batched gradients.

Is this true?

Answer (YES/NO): YES